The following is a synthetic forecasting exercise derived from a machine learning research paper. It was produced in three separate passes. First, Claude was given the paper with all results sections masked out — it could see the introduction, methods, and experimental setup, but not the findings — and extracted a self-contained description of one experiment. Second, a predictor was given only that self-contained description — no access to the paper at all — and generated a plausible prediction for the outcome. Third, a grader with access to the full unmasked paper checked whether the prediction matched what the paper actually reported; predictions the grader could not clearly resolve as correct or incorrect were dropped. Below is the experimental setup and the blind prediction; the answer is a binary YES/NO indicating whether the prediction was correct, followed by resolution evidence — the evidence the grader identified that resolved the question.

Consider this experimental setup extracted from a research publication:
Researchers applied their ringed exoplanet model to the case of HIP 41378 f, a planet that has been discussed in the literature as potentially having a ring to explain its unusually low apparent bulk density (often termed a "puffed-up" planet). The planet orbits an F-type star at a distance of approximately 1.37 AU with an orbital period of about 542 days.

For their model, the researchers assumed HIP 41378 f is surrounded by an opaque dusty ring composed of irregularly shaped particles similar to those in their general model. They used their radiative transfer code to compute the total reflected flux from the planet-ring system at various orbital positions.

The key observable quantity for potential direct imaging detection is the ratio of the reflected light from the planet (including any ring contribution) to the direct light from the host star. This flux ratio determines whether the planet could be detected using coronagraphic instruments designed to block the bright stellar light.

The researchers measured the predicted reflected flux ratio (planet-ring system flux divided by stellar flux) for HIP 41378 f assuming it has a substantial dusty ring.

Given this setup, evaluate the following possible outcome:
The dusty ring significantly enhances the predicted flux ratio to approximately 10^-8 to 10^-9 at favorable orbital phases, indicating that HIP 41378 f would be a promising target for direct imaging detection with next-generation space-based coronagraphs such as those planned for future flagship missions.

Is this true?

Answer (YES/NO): YES